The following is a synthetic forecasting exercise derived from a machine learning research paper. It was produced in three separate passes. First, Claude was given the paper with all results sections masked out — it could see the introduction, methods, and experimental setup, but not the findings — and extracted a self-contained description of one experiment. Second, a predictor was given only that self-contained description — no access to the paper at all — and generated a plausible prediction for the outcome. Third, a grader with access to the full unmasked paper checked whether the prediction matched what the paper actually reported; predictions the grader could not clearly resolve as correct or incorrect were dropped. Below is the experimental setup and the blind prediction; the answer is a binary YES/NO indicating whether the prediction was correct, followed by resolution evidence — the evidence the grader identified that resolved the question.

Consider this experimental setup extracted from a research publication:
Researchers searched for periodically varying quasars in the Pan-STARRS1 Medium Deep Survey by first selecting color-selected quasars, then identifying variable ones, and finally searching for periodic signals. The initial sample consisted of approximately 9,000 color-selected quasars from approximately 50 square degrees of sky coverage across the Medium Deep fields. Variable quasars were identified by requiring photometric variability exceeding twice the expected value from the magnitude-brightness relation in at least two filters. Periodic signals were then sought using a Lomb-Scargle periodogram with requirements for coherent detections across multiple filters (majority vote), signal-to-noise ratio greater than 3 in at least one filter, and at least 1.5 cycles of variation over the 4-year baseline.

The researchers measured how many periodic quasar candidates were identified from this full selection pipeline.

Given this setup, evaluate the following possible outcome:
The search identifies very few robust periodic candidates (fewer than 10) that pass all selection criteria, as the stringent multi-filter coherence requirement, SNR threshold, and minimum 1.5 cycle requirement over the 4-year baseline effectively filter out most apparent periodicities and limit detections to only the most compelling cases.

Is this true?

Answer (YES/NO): NO